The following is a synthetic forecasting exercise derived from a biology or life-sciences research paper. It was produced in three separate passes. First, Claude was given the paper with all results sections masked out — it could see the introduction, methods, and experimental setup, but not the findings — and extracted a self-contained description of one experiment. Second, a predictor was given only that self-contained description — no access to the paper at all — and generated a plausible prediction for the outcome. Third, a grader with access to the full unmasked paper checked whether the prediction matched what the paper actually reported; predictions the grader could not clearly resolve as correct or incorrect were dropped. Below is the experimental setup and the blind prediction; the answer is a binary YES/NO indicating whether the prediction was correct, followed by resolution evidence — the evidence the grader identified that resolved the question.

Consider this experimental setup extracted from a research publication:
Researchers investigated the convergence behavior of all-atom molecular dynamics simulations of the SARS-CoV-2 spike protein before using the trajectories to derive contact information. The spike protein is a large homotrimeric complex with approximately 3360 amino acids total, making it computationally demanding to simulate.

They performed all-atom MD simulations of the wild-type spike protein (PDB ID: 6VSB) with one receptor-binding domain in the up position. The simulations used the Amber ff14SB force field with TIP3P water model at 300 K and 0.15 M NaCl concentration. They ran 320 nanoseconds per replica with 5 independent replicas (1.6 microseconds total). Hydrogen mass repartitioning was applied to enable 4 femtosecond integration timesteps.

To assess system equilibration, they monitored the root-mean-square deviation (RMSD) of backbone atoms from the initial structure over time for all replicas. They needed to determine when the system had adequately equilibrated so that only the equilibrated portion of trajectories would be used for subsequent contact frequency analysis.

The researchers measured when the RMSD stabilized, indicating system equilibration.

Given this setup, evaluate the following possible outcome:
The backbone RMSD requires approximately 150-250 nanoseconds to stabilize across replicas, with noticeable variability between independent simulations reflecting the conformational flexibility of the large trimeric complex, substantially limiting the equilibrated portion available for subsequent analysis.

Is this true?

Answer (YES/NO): NO